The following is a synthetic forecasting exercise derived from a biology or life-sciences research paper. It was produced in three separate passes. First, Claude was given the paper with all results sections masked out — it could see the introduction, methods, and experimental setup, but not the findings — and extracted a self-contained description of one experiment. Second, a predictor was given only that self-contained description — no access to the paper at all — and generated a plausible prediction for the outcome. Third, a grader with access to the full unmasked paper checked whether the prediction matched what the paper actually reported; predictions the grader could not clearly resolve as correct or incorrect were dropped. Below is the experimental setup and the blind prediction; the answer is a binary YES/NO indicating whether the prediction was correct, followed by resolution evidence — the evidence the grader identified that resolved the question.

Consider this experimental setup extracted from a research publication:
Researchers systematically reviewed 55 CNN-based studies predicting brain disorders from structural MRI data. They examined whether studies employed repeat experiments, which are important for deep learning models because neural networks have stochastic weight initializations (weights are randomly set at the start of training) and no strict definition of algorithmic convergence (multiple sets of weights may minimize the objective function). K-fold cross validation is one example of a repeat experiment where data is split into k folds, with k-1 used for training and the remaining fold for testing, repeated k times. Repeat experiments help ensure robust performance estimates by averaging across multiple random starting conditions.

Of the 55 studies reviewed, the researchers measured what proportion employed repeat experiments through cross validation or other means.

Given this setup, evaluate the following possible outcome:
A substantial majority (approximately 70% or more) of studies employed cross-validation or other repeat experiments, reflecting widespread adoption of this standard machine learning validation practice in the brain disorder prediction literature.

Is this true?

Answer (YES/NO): NO